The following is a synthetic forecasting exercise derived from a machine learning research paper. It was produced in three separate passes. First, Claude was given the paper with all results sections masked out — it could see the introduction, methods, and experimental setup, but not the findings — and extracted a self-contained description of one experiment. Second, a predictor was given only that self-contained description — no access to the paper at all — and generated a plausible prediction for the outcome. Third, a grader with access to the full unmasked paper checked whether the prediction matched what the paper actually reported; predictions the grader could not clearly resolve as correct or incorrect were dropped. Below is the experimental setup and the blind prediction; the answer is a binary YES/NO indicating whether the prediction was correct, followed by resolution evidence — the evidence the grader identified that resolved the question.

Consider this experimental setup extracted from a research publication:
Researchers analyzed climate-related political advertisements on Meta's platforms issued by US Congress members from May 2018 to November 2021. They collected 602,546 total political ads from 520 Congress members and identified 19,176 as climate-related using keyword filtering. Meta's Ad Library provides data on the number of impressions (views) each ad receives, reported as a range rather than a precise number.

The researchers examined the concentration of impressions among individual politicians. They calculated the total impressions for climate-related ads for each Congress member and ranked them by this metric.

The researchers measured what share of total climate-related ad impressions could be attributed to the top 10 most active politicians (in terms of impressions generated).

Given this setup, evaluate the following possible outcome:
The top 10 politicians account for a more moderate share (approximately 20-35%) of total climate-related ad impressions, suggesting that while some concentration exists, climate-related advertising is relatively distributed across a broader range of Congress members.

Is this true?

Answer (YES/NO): NO